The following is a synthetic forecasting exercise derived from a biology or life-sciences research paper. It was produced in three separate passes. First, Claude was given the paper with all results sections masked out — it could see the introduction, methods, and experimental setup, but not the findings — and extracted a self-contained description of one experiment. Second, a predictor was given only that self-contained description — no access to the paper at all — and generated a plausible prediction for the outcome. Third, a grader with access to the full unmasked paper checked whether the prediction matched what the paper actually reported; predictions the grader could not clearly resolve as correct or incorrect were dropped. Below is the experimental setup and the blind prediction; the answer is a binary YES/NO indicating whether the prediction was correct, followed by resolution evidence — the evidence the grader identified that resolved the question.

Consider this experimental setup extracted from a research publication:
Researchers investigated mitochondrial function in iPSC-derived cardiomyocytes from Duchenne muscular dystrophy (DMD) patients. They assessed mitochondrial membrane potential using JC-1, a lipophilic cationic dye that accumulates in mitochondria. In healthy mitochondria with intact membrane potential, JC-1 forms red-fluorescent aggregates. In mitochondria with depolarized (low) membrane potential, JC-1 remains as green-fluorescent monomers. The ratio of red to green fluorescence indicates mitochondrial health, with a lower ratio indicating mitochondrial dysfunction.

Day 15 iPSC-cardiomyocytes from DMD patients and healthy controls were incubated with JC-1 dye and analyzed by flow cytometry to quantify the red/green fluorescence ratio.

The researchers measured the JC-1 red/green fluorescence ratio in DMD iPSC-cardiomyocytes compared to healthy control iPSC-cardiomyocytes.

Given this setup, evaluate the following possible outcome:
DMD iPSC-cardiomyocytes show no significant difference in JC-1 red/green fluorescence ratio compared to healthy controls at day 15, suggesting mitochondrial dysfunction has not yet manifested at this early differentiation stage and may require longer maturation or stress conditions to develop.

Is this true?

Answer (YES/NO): NO